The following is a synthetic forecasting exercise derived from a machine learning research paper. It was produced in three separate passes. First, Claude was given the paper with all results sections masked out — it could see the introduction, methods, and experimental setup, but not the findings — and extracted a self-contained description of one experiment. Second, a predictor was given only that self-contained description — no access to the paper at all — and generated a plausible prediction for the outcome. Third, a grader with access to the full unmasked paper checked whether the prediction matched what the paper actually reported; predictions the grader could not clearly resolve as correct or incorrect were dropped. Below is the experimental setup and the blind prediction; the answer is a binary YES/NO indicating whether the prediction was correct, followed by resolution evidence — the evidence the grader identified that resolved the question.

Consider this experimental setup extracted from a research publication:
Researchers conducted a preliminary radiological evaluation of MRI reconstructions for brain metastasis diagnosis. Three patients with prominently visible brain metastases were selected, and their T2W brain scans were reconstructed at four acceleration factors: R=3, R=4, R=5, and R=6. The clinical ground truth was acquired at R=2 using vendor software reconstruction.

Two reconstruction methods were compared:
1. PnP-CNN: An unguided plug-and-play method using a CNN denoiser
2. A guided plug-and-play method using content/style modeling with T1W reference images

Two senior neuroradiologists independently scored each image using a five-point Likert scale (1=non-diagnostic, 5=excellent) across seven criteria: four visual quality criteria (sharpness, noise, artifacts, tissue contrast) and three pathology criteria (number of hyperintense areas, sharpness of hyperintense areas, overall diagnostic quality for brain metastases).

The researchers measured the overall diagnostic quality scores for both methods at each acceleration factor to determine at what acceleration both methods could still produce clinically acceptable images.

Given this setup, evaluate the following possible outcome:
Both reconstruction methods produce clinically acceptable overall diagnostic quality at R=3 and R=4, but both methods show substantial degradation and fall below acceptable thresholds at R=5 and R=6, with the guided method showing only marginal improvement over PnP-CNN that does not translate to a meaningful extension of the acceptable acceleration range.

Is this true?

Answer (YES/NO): NO